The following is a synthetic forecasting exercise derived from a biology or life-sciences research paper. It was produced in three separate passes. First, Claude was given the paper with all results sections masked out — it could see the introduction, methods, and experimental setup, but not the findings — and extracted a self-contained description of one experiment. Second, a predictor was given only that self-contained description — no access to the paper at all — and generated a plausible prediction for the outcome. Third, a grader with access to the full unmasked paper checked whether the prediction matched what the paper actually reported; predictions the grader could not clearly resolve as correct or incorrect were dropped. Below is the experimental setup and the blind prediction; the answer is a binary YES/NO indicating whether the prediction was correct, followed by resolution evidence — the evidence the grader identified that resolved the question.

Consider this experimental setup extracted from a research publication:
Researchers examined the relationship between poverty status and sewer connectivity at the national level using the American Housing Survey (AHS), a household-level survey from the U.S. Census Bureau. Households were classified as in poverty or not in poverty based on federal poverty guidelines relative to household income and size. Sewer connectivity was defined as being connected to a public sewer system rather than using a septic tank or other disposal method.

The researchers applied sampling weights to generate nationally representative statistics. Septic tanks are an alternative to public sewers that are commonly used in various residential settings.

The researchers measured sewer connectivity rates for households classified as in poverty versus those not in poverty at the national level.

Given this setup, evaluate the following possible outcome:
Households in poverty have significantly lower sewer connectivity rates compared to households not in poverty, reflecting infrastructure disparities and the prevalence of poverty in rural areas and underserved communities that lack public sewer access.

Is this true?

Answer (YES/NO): NO